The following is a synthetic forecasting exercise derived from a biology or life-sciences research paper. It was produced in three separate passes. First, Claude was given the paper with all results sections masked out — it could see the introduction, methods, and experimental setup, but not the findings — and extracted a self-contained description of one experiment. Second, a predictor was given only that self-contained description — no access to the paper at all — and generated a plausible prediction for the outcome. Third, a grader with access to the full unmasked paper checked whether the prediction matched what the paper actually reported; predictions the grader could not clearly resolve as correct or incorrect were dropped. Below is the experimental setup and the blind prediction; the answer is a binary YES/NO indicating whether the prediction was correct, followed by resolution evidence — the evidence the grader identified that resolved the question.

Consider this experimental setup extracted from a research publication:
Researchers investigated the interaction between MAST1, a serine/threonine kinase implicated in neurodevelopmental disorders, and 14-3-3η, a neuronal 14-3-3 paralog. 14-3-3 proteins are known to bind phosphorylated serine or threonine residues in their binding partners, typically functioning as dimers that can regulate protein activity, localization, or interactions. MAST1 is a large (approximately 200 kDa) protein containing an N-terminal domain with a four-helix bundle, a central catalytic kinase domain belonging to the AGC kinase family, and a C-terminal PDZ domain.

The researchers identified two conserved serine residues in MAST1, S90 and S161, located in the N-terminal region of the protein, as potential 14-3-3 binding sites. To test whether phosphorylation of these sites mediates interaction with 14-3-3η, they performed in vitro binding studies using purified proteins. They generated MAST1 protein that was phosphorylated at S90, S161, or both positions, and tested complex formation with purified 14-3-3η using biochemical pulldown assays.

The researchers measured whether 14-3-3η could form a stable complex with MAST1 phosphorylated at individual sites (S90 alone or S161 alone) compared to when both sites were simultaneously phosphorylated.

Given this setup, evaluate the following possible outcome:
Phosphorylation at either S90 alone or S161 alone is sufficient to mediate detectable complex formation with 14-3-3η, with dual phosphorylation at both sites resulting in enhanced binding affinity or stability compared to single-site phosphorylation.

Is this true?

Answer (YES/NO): YES